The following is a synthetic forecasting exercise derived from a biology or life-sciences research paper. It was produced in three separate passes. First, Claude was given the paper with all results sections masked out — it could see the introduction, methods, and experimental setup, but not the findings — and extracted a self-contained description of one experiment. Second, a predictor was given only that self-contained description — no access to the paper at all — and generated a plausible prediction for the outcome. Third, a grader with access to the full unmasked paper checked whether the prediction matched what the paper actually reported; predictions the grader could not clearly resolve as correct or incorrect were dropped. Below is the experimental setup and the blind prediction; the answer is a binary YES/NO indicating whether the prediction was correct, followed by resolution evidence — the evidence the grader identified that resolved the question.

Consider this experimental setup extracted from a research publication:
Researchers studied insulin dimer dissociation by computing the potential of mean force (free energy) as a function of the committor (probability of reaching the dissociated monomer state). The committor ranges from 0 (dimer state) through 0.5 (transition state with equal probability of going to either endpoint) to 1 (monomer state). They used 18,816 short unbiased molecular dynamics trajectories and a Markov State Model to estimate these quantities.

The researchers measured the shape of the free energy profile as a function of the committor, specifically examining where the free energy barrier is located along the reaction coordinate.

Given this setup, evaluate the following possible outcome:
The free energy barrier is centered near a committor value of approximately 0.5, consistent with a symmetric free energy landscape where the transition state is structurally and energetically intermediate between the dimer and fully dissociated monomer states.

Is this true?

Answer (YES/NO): NO